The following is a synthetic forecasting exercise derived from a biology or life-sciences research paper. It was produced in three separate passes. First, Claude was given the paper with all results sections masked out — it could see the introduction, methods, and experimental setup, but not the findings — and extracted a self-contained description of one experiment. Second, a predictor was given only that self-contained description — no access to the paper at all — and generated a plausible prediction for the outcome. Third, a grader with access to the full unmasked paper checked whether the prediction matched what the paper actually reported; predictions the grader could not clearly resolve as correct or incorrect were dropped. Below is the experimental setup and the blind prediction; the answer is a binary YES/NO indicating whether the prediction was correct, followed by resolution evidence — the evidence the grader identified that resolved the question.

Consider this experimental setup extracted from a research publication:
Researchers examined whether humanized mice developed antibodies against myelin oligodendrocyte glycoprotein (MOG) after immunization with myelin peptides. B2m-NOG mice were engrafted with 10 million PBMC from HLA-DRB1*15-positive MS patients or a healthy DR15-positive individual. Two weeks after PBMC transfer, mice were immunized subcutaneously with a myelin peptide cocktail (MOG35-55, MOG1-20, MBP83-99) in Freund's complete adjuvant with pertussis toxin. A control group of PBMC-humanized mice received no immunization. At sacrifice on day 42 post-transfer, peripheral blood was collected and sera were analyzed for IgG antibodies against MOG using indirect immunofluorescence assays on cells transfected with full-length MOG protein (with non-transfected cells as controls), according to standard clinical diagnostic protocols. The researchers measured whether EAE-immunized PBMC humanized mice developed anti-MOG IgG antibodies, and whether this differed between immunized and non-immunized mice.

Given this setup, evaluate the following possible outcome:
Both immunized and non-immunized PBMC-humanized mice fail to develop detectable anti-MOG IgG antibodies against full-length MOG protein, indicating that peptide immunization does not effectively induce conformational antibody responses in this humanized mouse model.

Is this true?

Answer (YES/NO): YES